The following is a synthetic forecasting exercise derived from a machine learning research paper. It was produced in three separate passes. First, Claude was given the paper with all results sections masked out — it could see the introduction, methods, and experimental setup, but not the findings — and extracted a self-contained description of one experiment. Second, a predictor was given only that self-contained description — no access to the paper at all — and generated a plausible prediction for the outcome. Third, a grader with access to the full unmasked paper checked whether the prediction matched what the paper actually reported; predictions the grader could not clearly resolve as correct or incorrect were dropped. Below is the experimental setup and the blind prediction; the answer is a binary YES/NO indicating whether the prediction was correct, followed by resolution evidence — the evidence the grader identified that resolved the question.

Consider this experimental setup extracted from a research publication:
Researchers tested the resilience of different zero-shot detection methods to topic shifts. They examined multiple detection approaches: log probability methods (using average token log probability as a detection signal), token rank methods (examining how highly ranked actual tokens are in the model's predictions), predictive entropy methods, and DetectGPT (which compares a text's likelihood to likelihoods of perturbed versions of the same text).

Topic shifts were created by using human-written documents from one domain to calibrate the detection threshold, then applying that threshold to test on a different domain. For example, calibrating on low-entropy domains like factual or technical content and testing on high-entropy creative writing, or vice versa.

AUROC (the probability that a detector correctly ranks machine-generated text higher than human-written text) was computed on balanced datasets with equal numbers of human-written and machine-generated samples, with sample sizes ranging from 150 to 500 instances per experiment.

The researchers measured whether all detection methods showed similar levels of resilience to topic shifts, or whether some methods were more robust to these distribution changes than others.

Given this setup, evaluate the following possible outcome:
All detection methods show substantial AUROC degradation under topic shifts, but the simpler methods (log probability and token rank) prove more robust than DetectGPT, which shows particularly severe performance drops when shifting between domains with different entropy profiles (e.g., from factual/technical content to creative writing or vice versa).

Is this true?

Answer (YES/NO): NO